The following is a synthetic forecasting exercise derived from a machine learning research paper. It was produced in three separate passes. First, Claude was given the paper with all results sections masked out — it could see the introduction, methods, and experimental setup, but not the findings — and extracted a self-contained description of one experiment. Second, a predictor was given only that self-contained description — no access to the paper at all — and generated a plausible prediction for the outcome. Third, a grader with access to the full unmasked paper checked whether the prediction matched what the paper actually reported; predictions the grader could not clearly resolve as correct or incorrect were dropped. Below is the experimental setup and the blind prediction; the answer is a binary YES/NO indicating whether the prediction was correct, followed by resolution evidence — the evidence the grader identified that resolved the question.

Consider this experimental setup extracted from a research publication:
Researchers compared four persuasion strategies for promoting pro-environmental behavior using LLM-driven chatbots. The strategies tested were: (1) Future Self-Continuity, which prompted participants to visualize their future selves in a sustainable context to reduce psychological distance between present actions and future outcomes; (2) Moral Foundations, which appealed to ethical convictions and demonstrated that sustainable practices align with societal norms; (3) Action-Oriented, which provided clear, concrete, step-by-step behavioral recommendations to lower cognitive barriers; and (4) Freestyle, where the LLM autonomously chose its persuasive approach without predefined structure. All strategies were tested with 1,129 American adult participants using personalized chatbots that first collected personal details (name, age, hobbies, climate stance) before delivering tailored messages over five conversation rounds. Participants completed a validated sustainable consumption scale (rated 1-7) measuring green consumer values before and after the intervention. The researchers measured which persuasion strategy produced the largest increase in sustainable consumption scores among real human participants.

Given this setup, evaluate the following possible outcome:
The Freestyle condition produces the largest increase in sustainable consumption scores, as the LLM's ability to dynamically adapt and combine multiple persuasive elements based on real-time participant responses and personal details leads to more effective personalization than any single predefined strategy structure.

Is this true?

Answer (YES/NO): NO